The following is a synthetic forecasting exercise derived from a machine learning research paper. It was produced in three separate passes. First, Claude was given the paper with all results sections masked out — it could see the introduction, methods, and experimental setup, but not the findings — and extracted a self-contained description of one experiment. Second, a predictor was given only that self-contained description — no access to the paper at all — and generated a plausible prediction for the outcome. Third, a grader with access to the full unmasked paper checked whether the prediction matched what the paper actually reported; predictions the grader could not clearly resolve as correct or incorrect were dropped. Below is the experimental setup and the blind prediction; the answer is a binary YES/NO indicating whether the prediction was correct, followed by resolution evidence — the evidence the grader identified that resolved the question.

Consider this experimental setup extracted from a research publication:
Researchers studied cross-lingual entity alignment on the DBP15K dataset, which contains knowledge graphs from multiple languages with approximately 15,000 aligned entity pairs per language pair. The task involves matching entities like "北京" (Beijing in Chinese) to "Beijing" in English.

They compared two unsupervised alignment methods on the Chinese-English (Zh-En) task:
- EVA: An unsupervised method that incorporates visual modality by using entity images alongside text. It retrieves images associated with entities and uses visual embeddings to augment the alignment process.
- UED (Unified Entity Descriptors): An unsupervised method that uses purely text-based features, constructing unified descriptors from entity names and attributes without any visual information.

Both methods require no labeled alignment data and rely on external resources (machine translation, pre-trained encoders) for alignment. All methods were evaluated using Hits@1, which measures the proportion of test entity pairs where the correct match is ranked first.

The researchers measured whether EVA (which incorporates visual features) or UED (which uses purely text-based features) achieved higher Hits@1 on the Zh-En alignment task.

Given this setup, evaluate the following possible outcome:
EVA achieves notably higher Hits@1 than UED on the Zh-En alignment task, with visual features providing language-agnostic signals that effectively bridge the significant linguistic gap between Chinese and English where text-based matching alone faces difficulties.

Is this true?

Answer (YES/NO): NO